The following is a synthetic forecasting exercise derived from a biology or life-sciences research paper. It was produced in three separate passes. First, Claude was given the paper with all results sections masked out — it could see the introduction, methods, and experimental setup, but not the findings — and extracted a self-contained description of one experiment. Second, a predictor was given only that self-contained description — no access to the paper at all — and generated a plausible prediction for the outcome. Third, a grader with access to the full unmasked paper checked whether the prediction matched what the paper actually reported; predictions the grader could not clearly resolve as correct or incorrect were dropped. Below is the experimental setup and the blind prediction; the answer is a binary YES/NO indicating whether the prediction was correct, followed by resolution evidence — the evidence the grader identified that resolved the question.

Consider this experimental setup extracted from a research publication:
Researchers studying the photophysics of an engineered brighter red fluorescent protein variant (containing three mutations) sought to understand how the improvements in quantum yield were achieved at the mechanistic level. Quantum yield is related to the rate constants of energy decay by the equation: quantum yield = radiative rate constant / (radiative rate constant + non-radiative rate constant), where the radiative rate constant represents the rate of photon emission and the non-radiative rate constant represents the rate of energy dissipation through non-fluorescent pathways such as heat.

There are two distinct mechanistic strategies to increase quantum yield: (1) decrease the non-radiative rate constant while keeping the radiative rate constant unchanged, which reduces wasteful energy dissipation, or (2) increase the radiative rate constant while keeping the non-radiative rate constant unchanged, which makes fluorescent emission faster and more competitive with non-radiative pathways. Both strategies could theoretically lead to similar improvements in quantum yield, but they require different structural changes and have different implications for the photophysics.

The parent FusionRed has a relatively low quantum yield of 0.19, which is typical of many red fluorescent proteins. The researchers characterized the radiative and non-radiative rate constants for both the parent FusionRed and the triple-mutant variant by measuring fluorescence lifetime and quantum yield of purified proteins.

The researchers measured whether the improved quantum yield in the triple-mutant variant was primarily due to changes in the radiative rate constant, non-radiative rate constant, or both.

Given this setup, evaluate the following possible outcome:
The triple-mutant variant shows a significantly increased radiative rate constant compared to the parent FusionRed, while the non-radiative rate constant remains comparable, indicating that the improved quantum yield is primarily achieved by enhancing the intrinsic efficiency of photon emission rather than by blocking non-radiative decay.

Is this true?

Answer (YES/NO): NO